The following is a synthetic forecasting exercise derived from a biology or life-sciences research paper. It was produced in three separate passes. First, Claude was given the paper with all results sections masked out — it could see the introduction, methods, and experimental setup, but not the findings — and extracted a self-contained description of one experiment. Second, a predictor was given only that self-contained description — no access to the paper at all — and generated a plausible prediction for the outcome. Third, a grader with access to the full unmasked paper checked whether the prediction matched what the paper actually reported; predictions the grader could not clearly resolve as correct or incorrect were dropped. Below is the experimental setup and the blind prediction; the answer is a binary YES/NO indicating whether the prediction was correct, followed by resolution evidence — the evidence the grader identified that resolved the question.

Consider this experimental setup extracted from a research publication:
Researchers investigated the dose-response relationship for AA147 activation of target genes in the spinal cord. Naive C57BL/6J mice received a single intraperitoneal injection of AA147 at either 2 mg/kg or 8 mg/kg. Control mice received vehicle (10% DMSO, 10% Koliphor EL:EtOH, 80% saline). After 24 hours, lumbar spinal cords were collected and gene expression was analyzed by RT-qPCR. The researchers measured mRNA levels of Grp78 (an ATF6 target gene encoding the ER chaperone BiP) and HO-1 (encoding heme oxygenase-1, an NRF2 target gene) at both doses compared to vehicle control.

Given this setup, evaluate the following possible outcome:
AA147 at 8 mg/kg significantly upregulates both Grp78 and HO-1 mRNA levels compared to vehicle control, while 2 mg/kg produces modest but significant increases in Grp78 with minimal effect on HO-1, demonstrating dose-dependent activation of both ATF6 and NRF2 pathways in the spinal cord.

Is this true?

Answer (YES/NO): NO